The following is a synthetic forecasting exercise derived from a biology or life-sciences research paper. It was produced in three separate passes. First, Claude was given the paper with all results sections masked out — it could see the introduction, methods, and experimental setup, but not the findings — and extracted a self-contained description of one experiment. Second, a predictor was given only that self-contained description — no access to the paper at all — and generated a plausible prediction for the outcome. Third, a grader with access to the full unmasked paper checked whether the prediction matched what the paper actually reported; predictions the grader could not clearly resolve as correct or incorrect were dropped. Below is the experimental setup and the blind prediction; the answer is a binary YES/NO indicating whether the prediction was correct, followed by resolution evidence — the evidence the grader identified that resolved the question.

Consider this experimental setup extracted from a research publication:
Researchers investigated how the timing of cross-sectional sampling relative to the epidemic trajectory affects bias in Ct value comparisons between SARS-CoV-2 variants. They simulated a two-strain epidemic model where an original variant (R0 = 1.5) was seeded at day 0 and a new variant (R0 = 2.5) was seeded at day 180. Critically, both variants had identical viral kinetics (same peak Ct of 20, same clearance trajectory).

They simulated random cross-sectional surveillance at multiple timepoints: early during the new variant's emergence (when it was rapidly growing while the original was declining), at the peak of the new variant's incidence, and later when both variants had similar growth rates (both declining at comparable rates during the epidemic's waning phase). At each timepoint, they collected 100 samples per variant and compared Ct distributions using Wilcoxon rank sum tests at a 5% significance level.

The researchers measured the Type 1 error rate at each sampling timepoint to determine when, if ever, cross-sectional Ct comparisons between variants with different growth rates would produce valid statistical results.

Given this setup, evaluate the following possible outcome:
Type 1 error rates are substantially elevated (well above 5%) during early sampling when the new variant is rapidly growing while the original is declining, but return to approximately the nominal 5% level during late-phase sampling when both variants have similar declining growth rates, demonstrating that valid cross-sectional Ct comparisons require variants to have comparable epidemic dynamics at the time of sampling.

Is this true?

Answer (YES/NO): YES